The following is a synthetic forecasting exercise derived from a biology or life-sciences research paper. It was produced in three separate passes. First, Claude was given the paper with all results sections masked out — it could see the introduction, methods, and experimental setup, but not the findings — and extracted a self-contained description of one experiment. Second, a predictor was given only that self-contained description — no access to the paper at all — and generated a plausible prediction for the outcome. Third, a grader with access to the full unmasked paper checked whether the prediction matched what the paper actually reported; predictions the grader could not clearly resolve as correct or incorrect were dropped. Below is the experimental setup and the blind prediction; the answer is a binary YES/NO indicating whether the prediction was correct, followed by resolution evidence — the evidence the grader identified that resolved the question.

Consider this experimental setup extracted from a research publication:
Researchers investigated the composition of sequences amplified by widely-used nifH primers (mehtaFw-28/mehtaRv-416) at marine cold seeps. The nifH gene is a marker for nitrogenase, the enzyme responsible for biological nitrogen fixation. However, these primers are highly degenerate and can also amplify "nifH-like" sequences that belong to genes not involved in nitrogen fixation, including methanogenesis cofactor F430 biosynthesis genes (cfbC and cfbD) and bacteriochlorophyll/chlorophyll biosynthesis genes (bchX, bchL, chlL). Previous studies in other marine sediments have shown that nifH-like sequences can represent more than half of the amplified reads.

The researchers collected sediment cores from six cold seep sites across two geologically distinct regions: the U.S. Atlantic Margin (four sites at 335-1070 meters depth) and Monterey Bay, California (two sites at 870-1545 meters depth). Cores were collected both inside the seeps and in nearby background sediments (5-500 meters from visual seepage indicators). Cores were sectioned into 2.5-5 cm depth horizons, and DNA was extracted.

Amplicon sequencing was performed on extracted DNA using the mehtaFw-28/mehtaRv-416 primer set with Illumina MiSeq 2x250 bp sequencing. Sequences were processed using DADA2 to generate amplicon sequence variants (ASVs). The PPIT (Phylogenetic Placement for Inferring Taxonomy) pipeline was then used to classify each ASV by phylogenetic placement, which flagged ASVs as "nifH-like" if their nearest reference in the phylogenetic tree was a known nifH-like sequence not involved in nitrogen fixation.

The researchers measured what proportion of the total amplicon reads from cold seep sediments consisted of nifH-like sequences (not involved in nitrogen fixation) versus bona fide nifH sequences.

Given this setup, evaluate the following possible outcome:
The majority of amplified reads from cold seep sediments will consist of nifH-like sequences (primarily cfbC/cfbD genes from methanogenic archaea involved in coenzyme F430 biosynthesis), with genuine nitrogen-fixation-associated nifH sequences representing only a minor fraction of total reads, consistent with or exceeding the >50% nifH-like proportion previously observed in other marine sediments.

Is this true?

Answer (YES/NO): NO